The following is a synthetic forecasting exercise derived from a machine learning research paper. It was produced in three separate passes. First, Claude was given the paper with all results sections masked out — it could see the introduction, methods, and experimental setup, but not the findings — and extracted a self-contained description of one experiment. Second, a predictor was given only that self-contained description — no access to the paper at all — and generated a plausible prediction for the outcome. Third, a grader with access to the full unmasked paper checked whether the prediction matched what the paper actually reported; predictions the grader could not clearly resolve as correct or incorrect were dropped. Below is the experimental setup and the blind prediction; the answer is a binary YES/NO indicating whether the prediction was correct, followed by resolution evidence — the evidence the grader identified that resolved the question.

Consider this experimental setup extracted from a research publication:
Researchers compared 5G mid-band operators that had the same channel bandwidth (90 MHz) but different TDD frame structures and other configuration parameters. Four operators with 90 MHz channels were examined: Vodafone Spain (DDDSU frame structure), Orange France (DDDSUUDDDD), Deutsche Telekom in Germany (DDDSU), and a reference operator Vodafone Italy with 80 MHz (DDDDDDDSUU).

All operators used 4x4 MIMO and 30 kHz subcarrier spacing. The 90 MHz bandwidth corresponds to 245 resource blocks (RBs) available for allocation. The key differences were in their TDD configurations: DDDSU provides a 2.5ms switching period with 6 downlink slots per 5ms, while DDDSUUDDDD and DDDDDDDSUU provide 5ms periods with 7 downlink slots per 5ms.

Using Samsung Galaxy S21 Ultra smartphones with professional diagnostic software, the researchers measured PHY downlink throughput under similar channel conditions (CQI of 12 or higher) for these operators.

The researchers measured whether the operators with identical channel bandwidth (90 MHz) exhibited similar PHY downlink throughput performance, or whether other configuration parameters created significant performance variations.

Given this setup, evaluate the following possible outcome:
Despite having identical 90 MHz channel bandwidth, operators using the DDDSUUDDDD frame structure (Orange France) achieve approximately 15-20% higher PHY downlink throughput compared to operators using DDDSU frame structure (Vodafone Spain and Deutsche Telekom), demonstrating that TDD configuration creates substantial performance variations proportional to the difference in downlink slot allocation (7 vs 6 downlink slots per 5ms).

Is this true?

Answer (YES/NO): NO